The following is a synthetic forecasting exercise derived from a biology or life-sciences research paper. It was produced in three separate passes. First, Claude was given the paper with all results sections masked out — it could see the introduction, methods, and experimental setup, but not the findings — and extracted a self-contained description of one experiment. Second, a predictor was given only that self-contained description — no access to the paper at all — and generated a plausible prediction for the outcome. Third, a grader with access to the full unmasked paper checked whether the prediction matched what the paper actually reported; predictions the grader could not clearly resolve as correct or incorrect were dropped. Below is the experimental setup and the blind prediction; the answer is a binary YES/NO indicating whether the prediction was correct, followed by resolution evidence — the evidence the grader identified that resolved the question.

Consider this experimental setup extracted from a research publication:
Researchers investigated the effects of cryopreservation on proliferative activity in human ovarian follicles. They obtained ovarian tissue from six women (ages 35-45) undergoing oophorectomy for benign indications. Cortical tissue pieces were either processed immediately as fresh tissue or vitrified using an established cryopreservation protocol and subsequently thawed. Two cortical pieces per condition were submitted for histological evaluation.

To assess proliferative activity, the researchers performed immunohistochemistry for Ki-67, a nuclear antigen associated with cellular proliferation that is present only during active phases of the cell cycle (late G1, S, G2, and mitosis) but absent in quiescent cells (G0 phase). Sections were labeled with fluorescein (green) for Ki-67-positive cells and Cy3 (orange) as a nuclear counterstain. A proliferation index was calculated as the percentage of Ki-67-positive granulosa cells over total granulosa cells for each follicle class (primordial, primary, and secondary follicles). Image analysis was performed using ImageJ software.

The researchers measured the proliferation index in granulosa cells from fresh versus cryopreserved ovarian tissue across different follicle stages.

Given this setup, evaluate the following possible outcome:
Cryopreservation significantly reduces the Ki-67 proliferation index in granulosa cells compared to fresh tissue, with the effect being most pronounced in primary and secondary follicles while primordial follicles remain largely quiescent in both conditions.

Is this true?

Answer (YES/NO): NO